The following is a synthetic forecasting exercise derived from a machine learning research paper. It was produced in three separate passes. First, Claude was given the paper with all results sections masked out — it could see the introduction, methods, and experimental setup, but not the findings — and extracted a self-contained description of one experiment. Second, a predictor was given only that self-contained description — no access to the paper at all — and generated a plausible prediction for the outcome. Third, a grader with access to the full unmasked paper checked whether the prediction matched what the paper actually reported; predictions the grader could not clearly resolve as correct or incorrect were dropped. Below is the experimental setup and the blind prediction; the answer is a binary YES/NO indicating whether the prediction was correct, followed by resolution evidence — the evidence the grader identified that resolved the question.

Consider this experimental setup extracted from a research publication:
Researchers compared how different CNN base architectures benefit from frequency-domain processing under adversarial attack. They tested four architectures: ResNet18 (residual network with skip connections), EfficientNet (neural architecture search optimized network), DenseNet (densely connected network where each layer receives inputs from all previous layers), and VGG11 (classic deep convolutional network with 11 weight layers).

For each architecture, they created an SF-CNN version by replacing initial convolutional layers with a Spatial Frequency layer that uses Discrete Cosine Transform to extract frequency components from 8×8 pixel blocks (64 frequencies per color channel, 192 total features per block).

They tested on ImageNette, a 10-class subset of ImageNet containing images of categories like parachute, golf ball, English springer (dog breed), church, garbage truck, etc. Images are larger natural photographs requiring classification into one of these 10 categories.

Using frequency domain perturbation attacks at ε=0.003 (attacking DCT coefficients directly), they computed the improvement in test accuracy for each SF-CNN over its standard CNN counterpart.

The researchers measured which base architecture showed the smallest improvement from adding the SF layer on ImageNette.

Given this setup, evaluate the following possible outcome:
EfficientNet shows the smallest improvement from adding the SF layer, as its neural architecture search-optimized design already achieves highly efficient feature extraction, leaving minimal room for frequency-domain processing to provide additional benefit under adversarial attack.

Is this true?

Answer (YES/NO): NO